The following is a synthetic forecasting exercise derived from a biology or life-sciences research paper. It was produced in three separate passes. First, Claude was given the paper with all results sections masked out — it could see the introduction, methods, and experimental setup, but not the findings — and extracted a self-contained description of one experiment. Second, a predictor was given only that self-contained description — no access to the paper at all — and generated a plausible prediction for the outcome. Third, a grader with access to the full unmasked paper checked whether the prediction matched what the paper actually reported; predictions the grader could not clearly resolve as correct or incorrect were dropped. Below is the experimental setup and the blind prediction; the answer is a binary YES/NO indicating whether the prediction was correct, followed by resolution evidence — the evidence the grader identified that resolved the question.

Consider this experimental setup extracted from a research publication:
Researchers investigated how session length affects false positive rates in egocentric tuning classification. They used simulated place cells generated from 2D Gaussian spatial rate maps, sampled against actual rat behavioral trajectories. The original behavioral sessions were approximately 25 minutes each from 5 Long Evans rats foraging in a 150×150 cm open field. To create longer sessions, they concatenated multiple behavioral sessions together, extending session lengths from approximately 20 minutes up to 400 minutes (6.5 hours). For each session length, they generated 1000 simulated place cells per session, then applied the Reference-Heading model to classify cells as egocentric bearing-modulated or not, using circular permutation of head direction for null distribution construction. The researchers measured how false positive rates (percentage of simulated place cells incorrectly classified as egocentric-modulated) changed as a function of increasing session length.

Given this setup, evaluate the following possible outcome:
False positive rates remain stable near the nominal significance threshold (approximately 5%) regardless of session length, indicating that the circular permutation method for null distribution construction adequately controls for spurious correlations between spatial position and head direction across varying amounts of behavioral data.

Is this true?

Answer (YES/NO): NO